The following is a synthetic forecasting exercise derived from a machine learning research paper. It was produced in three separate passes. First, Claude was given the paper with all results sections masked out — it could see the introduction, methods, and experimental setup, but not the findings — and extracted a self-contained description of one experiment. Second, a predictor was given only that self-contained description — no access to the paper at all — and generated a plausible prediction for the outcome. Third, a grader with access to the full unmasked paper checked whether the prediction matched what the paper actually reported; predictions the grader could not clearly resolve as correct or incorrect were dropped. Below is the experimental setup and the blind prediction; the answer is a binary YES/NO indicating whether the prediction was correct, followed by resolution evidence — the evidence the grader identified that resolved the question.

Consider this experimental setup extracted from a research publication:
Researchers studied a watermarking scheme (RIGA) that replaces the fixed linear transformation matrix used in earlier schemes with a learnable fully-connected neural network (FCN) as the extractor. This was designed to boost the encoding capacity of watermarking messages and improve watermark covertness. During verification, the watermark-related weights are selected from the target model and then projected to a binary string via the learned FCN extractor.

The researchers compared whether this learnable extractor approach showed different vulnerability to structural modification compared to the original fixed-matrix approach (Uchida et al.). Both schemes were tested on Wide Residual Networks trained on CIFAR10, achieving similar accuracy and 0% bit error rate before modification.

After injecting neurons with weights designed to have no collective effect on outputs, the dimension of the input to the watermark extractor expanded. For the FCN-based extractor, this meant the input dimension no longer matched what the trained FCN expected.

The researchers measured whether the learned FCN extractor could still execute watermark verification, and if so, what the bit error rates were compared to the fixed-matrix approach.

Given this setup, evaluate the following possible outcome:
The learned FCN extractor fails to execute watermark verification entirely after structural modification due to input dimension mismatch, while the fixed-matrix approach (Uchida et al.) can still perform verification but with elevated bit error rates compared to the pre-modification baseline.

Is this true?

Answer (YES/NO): NO